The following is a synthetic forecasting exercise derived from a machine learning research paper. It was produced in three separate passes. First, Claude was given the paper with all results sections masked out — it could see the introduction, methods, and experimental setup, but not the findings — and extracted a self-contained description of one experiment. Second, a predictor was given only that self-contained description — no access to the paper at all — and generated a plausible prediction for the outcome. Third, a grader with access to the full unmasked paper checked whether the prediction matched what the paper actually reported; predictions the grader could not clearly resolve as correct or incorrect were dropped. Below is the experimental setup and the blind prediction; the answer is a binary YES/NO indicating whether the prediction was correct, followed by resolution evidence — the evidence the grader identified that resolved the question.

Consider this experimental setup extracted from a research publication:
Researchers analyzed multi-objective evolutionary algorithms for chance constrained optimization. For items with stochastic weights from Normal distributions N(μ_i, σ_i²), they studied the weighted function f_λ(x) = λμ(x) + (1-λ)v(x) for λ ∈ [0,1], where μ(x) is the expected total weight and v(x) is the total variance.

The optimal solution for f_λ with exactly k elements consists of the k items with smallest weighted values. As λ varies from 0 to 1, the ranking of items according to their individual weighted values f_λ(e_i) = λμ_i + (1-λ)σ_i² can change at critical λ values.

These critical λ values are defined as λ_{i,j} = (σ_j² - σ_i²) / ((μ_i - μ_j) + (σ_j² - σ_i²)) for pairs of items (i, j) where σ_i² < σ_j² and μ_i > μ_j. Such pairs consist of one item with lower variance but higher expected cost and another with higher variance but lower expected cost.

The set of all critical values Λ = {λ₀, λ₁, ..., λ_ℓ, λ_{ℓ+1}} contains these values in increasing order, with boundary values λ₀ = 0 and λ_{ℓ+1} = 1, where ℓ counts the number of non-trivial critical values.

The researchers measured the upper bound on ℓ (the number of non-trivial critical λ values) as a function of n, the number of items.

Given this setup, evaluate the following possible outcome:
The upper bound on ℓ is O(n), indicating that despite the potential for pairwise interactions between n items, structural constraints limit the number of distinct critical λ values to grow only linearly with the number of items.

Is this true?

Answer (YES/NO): NO